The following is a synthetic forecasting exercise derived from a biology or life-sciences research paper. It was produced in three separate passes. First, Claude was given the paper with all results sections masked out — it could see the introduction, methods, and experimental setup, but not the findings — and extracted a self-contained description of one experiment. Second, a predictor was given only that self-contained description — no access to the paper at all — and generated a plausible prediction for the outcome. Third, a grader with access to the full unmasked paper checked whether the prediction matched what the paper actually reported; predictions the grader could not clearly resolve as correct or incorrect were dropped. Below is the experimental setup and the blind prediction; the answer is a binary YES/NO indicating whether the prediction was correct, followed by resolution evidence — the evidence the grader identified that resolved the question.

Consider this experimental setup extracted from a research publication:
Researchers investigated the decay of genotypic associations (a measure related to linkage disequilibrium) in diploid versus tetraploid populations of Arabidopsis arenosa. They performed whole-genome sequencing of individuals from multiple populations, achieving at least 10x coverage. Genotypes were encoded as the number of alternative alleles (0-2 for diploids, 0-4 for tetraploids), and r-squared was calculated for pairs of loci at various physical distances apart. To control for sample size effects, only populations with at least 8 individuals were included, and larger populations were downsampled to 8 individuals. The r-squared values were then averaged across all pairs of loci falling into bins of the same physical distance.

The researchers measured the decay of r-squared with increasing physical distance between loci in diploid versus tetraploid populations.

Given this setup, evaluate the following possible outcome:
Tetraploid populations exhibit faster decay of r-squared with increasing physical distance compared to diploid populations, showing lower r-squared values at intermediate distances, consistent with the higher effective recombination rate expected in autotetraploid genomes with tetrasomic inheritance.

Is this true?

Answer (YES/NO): YES